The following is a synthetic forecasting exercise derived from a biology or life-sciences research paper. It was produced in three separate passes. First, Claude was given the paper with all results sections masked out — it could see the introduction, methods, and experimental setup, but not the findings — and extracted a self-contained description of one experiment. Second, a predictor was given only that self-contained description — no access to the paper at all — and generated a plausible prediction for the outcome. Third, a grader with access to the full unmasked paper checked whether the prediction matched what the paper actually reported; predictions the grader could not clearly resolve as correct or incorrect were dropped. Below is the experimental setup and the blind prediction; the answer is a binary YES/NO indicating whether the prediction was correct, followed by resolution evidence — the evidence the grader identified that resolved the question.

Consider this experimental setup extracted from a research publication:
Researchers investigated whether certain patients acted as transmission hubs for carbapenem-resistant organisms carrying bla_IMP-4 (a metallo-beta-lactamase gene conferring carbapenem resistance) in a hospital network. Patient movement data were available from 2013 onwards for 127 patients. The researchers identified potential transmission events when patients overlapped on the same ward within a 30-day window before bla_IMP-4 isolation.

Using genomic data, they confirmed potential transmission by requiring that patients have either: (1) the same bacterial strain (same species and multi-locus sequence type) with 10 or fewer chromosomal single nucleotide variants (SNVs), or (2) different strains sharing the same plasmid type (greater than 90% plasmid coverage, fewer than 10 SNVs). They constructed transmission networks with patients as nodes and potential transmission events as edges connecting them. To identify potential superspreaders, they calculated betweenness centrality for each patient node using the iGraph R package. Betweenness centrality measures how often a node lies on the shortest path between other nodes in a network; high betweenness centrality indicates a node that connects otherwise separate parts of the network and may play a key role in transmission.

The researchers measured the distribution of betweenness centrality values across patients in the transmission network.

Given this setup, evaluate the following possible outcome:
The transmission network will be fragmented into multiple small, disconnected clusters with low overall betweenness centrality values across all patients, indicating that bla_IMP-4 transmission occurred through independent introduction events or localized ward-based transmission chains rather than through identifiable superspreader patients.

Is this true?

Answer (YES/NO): NO